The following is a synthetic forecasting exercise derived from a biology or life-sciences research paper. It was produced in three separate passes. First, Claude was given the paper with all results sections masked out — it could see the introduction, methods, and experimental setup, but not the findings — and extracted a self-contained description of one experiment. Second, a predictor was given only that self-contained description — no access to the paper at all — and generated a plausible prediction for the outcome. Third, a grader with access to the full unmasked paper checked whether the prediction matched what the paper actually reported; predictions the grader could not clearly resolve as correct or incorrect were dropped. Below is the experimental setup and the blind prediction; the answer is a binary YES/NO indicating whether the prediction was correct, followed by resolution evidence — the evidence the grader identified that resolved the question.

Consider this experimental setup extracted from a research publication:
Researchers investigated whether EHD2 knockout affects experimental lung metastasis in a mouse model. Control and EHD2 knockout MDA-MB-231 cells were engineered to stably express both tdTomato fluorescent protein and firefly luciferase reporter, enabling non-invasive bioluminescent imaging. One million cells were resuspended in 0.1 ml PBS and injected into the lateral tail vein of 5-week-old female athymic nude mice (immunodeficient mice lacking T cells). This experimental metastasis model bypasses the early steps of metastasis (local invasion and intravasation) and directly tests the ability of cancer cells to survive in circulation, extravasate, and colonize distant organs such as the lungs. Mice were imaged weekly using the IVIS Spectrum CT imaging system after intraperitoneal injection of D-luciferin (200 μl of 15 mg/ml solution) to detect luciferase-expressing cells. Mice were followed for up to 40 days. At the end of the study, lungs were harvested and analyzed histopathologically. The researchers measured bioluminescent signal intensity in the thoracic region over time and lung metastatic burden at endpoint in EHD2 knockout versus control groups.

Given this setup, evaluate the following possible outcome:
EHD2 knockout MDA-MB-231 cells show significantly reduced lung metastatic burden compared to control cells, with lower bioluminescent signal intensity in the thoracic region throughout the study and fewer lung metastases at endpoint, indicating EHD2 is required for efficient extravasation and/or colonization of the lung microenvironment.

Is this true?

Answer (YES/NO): YES